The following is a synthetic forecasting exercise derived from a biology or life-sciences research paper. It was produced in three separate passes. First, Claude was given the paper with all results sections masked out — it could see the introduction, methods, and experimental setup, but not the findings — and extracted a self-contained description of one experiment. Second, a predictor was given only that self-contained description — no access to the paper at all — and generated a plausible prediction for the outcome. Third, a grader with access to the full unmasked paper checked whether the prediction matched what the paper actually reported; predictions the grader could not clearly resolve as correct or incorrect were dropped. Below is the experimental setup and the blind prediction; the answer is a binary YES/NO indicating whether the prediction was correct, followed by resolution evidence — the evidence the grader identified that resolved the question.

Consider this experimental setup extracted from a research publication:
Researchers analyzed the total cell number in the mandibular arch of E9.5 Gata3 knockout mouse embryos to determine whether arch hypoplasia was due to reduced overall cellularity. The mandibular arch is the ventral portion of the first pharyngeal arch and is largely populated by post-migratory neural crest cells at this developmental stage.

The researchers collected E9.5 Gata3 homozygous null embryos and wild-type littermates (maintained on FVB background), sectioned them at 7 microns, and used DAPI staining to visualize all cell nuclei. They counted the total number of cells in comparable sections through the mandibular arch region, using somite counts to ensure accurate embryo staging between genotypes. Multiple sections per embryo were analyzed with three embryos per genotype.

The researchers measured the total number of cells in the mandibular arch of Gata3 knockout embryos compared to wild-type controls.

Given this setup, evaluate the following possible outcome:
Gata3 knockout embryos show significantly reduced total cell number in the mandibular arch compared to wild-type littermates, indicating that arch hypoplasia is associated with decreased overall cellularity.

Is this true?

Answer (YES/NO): YES